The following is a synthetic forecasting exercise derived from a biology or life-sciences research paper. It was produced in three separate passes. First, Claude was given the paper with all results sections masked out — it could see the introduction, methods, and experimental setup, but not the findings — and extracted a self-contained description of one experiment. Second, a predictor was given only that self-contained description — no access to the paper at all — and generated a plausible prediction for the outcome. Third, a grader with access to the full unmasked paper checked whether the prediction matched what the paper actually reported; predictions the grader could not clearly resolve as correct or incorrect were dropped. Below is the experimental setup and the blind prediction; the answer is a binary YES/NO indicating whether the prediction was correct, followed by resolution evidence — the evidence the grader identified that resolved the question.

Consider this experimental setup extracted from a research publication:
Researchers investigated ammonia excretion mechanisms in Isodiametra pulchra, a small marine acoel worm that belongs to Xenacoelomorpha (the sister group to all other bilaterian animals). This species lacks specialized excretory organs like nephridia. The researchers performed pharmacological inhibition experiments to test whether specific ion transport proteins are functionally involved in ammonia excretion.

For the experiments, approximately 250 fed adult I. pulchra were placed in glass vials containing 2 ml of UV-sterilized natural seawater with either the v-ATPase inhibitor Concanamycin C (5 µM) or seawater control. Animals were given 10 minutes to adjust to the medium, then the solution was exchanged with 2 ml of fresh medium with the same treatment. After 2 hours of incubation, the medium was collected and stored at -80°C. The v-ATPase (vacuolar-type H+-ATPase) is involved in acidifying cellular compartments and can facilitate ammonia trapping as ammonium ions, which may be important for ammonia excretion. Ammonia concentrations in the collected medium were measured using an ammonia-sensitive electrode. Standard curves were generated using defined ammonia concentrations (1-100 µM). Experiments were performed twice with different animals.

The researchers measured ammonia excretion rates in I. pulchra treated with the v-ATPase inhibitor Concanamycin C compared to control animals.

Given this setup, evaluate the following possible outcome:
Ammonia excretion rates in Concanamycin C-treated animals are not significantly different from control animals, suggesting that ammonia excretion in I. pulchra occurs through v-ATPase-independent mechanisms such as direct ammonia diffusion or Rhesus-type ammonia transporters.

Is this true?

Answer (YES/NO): NO